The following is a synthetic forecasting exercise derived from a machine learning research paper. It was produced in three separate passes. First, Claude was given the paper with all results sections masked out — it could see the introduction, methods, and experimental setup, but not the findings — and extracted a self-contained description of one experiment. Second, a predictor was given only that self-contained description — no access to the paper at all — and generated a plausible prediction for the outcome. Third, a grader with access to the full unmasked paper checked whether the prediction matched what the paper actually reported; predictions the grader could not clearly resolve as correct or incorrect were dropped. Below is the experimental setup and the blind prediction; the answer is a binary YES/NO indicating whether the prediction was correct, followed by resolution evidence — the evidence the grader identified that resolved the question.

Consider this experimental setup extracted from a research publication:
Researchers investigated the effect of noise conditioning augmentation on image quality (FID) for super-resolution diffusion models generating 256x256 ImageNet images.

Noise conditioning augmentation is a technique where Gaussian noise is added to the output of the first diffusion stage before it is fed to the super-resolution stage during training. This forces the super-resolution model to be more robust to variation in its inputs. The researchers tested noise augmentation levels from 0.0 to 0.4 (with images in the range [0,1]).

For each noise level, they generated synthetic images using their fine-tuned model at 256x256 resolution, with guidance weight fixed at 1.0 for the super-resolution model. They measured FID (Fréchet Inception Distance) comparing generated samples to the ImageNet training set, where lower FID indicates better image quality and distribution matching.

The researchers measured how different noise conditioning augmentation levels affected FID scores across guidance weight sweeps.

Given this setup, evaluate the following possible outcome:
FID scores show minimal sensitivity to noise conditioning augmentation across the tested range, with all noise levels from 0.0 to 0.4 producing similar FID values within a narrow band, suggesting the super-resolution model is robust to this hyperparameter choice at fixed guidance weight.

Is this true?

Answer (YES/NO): NO